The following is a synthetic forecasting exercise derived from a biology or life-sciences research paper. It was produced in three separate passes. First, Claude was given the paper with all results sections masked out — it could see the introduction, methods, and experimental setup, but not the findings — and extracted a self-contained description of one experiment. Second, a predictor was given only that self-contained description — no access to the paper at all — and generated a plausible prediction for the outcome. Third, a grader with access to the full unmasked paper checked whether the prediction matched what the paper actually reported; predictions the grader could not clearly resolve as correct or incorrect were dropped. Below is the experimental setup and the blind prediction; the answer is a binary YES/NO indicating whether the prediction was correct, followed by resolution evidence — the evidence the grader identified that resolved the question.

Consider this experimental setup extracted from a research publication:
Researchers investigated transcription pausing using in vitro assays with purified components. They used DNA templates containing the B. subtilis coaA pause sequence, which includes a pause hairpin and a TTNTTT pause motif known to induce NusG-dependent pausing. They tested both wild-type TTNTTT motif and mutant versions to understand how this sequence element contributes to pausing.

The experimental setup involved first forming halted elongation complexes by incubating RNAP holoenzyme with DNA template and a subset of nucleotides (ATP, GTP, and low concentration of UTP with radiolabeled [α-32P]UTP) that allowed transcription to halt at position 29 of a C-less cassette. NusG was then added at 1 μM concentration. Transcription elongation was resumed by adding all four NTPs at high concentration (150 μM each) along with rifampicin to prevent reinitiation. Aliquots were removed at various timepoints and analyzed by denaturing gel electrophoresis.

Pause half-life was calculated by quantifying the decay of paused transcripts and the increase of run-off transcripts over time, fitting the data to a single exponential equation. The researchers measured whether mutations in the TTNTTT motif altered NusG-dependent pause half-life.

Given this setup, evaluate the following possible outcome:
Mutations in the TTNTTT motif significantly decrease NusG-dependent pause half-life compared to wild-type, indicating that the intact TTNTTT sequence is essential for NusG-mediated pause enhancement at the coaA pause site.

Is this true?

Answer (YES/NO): YES